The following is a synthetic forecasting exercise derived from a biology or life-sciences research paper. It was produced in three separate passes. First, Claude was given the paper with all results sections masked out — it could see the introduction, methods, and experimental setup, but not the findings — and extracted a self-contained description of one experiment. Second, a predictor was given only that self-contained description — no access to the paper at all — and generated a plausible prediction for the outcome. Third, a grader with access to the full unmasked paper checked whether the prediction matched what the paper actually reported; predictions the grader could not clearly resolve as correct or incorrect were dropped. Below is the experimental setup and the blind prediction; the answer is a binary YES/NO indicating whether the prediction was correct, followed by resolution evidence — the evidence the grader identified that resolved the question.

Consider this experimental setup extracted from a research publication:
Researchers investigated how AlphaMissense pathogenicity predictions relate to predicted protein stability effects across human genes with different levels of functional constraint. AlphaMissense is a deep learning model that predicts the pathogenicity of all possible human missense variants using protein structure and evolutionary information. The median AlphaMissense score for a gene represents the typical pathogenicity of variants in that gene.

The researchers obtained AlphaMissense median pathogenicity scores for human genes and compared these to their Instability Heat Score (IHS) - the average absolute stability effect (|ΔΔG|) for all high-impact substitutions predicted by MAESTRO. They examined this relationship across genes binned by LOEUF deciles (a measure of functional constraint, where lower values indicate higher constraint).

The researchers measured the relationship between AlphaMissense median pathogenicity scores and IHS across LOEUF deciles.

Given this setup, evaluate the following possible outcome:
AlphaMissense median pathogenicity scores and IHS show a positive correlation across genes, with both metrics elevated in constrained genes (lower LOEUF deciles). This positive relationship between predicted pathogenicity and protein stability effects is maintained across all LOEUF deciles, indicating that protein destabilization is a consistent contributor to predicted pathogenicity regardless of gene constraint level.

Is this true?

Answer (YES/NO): NO